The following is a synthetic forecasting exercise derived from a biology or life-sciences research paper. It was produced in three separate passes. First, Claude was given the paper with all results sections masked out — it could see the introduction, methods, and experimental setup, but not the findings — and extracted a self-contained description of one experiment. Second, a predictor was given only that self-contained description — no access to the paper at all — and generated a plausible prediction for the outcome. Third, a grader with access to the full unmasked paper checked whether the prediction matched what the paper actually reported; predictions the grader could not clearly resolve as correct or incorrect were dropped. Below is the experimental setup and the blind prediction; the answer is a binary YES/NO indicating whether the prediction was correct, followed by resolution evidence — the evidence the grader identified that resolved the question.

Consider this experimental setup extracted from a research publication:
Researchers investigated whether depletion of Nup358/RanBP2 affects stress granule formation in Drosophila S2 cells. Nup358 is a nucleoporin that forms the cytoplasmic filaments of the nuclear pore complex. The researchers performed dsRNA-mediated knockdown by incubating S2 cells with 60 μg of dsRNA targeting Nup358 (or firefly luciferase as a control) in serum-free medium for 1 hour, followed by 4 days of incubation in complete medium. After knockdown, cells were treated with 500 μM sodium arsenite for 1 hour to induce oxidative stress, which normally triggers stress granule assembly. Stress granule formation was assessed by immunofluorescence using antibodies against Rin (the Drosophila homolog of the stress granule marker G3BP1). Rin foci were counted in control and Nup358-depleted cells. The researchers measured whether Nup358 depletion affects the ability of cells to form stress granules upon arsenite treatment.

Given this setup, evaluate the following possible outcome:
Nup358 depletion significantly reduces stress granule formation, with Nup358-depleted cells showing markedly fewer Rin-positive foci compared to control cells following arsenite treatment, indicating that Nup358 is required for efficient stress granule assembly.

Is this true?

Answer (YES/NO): YES